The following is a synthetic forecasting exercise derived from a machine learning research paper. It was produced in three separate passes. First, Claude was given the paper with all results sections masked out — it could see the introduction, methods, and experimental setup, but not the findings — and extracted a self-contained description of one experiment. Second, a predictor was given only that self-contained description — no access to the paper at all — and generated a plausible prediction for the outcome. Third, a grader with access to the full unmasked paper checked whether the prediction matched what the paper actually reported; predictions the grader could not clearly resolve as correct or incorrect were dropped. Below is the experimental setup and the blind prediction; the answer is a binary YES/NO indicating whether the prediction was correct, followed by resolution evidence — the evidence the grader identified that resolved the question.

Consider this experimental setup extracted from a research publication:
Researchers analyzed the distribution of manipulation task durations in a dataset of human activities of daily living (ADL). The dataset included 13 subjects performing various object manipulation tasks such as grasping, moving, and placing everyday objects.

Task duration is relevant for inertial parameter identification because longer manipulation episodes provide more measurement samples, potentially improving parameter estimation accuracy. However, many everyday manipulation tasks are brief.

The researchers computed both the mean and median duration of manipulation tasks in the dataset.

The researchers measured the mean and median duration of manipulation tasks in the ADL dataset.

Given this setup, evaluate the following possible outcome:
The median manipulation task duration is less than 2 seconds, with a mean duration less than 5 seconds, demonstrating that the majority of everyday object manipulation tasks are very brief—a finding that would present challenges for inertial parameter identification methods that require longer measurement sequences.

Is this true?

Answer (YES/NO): NO